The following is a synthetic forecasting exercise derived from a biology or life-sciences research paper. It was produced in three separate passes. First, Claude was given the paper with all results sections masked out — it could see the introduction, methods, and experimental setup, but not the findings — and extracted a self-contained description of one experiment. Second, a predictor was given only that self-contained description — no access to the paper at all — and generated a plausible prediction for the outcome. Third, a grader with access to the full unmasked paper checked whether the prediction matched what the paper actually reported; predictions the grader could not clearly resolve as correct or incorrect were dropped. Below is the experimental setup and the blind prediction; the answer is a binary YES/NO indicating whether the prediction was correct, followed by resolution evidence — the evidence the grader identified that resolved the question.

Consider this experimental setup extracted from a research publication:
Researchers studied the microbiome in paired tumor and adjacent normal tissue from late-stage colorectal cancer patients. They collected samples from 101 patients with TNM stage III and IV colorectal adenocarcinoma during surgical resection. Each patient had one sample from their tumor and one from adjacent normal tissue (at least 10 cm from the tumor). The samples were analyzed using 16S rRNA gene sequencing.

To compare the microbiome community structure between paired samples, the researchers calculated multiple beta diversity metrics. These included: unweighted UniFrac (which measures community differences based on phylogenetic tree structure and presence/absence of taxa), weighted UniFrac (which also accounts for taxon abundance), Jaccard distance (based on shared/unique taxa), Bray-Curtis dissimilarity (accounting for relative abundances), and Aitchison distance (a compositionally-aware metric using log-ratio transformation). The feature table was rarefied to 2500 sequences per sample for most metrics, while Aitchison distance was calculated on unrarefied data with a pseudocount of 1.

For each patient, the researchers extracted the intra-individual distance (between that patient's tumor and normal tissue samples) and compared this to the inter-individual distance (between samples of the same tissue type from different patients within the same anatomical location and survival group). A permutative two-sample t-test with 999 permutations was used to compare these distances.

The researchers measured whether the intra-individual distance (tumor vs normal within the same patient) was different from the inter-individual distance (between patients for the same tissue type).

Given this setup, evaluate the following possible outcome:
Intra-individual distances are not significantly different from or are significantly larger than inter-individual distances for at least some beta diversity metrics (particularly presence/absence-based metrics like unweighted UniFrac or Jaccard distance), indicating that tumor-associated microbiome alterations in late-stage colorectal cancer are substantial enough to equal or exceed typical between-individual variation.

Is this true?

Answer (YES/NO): NO